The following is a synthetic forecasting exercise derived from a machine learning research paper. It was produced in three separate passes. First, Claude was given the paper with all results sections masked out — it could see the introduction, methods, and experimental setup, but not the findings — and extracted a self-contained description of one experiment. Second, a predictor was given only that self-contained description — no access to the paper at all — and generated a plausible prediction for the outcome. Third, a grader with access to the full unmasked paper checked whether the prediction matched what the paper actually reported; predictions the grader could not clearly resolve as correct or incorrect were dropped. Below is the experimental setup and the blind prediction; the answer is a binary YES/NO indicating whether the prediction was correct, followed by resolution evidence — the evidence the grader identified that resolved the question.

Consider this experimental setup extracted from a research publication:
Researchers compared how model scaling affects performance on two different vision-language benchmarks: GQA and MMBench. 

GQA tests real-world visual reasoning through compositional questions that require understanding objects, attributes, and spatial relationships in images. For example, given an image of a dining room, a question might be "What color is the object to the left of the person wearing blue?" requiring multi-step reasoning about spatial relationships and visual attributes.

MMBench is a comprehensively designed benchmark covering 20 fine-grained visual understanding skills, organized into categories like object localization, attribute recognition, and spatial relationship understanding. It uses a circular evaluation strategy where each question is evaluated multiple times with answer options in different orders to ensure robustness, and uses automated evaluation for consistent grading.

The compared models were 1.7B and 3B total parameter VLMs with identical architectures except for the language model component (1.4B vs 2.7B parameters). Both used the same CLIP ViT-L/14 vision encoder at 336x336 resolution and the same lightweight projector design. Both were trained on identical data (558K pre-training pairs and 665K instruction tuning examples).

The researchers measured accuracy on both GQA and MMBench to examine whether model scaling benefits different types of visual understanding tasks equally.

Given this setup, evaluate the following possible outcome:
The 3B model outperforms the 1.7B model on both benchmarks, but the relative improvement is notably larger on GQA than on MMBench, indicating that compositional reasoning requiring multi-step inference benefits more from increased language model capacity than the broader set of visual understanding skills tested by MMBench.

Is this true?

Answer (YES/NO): NO